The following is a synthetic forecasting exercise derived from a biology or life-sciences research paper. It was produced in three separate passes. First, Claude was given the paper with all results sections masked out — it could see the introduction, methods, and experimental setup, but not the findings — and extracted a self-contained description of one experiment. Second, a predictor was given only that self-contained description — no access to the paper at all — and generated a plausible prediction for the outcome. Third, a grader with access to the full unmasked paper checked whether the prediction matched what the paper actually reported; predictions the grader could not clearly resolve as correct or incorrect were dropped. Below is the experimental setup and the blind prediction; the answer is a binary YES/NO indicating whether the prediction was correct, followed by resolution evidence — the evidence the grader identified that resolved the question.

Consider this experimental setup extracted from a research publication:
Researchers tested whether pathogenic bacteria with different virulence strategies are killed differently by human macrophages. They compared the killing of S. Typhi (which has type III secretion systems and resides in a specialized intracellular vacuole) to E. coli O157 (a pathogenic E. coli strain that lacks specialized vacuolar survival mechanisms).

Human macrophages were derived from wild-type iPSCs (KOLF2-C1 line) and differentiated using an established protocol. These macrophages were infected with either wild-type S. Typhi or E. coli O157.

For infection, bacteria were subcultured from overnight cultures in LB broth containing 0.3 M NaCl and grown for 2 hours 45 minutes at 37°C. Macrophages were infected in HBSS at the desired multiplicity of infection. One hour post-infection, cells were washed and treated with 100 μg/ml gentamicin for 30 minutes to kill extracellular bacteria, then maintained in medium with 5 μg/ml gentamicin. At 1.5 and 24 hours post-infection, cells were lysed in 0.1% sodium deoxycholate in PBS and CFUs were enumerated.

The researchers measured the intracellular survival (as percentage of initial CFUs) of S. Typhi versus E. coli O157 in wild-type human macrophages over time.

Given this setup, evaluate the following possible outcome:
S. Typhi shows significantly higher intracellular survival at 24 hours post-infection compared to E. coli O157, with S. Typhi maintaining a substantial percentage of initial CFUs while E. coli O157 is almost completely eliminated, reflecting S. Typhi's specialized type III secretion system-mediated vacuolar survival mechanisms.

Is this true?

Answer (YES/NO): YES